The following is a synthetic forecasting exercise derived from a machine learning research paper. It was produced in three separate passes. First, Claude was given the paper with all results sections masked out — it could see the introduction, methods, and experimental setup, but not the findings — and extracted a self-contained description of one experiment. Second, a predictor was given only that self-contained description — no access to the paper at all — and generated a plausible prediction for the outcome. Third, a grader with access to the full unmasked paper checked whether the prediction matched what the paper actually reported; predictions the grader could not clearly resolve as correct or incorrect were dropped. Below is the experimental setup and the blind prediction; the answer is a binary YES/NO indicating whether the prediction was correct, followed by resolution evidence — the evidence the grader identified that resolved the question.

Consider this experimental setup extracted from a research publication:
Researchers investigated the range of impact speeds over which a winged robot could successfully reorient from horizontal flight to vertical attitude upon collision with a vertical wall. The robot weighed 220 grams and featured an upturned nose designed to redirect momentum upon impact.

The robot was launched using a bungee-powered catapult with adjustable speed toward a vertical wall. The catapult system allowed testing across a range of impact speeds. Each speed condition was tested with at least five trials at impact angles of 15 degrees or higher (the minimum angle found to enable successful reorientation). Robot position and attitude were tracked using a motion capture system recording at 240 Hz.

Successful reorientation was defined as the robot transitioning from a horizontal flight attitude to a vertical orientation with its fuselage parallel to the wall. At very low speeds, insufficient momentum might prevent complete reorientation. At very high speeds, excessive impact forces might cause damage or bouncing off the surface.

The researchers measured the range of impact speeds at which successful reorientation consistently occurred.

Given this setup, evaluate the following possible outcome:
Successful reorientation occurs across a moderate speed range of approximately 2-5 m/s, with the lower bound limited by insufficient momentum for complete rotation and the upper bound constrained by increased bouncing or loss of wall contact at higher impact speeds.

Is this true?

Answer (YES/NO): NO